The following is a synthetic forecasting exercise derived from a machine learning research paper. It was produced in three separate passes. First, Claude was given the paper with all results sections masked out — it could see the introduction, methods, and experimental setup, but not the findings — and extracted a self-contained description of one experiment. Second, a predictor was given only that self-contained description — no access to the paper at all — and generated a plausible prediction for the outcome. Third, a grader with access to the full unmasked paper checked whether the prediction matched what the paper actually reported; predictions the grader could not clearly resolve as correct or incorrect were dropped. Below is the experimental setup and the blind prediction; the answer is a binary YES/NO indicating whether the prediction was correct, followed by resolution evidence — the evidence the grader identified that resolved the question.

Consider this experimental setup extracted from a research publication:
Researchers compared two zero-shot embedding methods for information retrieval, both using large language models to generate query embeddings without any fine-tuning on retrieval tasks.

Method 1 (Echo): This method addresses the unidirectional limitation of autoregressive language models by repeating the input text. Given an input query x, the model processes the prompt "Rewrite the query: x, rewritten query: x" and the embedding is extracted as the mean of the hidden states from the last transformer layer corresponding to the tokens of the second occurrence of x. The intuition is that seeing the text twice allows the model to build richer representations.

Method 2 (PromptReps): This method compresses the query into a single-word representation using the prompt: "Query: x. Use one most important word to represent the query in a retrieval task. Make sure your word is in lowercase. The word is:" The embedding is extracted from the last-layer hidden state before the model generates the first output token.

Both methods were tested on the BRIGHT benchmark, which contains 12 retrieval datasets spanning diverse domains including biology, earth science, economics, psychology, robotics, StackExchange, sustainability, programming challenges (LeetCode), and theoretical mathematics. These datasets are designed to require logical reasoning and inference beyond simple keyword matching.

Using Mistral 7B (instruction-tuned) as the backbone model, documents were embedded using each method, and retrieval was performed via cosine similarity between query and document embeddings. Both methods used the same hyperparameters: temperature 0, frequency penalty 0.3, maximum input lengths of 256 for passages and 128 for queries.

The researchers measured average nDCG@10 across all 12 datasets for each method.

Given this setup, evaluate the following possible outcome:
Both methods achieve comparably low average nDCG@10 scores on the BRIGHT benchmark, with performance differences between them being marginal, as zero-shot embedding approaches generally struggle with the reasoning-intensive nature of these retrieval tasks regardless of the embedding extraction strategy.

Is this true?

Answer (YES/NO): NO